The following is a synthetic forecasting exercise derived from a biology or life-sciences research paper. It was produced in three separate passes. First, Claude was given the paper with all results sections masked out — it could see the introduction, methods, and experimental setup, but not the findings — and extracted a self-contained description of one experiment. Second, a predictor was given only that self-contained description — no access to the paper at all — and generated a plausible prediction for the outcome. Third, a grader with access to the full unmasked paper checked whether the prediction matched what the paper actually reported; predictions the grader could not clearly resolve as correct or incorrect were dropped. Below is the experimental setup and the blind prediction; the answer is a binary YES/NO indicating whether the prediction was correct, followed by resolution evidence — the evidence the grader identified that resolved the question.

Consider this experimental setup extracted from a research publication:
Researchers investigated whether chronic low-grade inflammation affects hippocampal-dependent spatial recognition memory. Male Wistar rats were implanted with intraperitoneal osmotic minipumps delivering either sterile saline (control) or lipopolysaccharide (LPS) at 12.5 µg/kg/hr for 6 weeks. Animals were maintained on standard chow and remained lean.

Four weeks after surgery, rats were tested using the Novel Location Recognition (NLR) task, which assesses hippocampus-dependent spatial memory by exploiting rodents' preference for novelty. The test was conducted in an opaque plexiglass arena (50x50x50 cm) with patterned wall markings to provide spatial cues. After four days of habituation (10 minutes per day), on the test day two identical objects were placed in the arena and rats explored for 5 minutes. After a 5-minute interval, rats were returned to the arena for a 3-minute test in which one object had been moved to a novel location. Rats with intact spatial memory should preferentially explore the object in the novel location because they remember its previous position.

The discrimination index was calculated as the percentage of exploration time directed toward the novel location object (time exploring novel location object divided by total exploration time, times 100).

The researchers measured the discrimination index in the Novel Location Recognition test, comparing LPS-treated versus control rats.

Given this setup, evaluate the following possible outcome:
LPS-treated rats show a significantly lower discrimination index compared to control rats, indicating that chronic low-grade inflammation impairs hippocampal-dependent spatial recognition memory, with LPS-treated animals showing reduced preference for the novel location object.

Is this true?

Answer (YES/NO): NO